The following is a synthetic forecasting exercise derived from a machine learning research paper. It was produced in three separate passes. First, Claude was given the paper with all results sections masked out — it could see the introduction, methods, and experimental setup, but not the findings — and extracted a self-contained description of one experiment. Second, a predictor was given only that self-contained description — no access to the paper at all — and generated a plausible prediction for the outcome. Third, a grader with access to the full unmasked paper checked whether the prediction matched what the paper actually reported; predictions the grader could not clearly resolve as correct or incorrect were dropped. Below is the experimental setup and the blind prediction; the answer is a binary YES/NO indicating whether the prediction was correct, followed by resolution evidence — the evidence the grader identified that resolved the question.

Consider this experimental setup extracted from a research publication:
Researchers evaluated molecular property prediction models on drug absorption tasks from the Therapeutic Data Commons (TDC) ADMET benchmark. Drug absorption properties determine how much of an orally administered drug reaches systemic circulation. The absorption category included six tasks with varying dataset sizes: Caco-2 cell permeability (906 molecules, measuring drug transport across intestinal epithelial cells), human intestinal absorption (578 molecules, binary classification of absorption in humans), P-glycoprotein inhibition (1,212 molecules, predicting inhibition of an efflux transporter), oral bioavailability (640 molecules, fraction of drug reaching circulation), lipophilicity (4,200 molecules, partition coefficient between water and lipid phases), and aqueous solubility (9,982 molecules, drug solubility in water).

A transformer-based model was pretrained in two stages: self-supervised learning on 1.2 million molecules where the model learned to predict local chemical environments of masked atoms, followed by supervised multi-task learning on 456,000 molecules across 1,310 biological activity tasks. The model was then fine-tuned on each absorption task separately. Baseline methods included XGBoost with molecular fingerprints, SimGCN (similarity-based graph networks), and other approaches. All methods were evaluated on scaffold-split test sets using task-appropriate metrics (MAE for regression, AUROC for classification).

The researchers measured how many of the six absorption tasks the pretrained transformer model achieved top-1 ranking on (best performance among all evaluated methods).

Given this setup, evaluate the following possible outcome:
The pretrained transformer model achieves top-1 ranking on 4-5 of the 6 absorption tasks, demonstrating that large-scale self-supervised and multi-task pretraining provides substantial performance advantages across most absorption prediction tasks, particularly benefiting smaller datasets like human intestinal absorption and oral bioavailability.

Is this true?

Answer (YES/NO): NO